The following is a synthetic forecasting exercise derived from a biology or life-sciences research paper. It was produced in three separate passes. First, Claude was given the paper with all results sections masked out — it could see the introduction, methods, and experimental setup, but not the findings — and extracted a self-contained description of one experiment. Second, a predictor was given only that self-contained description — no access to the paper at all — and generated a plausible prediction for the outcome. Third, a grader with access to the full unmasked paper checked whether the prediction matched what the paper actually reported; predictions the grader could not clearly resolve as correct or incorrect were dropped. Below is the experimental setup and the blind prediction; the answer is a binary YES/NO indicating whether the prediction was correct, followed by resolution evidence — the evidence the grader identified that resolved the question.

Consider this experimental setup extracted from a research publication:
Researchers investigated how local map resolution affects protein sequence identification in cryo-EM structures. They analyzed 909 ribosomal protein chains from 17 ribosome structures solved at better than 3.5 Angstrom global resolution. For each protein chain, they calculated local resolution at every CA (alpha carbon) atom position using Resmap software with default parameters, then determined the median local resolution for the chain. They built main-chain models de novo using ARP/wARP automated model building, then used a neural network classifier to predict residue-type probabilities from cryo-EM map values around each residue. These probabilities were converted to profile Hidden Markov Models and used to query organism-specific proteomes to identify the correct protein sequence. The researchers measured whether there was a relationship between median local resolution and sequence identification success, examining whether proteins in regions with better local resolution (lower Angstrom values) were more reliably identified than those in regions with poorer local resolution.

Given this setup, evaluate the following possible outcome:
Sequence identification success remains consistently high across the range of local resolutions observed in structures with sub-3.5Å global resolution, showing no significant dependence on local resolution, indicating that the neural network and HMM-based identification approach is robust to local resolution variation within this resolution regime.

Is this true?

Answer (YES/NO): NO